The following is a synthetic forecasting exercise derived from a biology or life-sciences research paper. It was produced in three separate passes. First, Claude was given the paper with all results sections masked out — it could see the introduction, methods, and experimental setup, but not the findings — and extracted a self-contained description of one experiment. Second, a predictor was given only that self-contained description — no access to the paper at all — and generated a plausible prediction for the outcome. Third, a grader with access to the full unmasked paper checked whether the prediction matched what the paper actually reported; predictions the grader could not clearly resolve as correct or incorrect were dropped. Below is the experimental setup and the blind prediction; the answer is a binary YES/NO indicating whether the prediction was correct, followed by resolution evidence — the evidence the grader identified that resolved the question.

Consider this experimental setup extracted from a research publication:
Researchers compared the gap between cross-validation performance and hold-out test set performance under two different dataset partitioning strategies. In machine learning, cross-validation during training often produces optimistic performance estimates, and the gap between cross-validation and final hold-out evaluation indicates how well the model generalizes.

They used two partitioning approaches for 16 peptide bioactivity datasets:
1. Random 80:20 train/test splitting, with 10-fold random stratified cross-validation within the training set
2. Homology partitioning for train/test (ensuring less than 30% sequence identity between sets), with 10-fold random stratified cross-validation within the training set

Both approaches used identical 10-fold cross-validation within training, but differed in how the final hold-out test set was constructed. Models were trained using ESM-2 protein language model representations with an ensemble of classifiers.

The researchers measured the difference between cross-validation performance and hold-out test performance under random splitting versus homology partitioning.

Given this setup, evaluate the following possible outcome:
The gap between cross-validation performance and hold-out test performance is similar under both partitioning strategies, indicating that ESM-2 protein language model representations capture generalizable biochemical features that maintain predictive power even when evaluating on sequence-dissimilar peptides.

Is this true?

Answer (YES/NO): NO